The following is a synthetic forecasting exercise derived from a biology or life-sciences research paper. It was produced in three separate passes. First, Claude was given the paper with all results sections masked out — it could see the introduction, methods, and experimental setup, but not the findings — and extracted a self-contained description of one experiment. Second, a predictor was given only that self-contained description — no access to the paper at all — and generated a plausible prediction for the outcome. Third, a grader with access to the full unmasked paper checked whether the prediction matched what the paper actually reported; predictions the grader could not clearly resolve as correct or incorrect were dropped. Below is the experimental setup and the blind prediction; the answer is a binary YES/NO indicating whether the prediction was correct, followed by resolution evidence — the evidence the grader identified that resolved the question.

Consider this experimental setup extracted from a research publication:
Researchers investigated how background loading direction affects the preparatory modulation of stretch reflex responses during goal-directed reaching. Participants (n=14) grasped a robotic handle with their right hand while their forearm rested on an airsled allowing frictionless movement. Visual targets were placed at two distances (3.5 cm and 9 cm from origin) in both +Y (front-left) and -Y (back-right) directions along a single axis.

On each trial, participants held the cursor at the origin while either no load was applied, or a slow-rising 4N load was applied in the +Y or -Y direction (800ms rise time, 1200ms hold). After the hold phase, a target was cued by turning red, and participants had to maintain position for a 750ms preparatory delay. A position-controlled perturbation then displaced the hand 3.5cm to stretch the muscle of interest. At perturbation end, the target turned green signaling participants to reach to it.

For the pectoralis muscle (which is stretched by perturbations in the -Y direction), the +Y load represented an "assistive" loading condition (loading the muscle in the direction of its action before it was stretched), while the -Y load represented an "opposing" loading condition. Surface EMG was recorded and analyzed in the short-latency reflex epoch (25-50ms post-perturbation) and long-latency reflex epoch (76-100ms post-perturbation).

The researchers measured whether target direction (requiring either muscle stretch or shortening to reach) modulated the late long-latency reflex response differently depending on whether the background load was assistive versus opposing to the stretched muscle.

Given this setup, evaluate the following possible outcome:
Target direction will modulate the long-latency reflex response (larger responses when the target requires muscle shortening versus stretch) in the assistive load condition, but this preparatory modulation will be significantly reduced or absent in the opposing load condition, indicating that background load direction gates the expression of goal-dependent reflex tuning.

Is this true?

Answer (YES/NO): NO